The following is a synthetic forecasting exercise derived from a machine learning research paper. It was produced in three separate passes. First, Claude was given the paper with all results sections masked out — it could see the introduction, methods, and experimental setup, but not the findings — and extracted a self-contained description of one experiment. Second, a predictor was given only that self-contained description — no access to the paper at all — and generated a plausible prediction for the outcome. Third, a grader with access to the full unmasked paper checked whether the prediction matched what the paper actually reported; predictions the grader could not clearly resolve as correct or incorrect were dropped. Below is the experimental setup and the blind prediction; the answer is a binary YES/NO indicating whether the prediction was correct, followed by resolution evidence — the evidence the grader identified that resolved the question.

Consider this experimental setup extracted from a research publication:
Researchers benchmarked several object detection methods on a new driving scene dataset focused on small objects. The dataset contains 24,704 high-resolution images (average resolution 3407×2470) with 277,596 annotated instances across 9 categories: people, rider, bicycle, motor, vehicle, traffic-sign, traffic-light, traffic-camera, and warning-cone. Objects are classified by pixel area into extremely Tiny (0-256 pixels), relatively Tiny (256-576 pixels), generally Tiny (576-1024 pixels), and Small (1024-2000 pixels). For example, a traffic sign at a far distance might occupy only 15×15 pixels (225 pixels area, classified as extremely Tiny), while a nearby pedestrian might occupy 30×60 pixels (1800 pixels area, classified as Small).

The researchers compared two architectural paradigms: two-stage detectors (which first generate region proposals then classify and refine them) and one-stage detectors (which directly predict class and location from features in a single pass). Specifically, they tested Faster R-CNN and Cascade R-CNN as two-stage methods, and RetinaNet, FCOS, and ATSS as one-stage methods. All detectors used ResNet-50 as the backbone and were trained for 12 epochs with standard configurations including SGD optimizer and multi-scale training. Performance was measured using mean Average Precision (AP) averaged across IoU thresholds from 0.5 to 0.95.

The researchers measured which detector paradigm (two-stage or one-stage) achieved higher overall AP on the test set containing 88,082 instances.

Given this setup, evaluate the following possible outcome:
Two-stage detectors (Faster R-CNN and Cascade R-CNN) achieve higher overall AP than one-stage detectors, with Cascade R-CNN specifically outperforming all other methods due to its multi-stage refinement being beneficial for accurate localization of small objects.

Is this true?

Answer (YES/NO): YES